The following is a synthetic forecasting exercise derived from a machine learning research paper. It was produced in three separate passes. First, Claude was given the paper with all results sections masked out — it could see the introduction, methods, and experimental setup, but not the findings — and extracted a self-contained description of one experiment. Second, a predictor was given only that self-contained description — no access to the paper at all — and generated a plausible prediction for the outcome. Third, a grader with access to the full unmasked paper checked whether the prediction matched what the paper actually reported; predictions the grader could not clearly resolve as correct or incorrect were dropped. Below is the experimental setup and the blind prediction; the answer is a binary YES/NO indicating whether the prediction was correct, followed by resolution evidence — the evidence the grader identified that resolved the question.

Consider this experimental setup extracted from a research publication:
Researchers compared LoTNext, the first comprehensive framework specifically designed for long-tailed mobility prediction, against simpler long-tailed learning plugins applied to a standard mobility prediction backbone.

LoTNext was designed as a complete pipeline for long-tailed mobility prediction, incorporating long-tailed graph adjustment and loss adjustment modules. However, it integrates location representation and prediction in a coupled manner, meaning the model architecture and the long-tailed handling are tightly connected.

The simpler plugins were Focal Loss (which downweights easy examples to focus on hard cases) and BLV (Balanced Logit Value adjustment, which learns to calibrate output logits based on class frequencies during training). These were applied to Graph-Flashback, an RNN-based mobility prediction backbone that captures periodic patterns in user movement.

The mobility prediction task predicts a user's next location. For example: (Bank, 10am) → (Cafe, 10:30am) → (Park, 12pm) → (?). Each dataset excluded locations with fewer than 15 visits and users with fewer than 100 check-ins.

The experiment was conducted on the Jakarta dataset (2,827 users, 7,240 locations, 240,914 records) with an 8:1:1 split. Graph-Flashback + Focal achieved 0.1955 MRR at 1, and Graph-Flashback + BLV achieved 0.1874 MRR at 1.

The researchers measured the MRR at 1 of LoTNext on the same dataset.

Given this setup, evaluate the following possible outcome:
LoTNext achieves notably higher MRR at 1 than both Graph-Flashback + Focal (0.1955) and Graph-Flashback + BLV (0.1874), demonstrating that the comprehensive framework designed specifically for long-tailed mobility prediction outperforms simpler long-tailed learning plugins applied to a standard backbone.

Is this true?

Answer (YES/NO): NO